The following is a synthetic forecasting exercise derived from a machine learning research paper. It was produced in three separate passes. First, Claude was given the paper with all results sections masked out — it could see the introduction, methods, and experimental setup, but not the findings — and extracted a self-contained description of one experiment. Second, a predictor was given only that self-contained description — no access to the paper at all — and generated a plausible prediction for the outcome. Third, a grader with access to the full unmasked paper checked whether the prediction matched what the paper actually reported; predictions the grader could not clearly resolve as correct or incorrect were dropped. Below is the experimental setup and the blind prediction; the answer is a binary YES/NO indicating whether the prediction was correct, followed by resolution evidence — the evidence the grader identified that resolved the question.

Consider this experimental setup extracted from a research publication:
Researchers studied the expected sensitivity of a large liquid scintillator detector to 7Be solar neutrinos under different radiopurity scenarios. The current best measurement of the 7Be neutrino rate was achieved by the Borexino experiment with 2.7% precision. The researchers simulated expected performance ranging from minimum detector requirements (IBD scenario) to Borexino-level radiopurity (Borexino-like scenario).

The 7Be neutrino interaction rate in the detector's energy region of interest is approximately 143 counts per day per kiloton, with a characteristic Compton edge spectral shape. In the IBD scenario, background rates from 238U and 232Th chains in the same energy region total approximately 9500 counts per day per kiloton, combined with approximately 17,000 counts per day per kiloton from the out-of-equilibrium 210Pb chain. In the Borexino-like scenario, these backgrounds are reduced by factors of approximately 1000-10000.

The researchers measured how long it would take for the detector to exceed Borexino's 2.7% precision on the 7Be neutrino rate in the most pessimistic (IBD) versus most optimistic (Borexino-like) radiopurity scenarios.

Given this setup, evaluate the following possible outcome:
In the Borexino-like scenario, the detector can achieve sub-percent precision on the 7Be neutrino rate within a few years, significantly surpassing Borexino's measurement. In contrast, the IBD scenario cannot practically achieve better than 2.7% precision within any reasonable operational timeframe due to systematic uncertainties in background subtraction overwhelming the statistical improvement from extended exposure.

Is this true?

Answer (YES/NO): NO